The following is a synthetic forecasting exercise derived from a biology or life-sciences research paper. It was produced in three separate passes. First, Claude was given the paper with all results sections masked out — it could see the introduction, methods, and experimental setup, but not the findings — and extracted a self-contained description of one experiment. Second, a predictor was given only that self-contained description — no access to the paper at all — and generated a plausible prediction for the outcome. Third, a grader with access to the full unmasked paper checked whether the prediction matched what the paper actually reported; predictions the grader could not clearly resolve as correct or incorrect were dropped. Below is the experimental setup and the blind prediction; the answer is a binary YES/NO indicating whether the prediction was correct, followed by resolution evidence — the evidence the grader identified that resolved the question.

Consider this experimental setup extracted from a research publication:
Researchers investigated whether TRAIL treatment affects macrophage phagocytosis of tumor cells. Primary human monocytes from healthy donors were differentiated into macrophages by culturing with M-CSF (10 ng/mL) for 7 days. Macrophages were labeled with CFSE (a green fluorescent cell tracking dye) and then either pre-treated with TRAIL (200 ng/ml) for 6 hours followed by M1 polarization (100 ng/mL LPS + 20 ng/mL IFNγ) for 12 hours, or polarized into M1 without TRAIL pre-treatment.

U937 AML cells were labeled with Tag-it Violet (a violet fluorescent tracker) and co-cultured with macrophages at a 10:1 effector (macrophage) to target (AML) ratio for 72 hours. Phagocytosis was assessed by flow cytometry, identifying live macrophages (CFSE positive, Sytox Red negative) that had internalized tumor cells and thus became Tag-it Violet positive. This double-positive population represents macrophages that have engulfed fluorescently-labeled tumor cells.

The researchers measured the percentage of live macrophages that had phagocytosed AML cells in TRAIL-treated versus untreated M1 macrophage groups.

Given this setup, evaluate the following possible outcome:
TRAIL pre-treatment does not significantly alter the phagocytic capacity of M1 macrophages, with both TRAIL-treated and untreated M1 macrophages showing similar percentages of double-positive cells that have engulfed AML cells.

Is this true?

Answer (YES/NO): NO